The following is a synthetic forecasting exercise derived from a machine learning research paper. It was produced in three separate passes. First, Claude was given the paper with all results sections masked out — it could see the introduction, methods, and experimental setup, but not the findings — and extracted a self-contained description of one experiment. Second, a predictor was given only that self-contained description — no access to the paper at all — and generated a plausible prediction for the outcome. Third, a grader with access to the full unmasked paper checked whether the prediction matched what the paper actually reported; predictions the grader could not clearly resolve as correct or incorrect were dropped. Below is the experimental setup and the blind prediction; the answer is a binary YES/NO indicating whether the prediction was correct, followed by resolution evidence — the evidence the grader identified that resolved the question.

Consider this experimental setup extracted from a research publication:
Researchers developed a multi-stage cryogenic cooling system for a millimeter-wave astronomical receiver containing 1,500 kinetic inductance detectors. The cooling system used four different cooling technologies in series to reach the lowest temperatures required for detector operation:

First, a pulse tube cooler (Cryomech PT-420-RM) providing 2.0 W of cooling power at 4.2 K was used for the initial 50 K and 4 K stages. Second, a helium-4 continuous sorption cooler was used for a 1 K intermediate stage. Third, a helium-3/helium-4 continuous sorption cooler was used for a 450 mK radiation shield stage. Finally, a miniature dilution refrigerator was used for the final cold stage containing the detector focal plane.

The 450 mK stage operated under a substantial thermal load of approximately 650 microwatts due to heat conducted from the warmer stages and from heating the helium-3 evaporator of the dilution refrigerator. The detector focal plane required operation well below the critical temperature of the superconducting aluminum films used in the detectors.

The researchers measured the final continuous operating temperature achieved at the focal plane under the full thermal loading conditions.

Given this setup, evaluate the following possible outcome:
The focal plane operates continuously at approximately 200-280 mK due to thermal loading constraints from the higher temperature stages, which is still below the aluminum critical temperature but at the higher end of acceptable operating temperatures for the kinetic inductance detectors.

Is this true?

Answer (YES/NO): NO